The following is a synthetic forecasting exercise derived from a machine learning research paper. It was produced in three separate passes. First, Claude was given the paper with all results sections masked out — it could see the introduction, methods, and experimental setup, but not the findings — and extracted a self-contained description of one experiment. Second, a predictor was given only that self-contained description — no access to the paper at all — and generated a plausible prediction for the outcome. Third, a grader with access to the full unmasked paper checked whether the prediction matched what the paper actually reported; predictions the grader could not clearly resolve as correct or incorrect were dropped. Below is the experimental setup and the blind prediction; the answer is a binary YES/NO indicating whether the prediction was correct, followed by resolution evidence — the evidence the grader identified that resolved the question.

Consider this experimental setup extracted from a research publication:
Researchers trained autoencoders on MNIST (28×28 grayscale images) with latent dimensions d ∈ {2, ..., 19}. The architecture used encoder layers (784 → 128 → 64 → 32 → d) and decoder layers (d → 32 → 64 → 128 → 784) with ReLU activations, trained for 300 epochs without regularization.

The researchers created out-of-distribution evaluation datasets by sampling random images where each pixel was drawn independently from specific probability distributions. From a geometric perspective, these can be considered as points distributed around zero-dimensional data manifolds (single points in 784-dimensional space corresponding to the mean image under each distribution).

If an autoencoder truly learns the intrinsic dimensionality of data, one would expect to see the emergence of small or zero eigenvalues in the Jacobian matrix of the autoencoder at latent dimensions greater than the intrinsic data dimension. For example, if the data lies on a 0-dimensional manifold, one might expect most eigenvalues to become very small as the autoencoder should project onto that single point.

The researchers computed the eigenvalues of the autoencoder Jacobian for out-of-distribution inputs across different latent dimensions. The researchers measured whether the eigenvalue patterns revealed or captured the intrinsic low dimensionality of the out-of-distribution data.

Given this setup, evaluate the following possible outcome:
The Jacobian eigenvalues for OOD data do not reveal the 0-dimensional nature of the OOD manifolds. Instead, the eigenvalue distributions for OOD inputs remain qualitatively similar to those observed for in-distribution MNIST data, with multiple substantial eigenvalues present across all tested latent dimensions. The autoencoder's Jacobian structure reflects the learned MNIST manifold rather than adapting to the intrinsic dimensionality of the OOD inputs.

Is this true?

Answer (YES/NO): YES